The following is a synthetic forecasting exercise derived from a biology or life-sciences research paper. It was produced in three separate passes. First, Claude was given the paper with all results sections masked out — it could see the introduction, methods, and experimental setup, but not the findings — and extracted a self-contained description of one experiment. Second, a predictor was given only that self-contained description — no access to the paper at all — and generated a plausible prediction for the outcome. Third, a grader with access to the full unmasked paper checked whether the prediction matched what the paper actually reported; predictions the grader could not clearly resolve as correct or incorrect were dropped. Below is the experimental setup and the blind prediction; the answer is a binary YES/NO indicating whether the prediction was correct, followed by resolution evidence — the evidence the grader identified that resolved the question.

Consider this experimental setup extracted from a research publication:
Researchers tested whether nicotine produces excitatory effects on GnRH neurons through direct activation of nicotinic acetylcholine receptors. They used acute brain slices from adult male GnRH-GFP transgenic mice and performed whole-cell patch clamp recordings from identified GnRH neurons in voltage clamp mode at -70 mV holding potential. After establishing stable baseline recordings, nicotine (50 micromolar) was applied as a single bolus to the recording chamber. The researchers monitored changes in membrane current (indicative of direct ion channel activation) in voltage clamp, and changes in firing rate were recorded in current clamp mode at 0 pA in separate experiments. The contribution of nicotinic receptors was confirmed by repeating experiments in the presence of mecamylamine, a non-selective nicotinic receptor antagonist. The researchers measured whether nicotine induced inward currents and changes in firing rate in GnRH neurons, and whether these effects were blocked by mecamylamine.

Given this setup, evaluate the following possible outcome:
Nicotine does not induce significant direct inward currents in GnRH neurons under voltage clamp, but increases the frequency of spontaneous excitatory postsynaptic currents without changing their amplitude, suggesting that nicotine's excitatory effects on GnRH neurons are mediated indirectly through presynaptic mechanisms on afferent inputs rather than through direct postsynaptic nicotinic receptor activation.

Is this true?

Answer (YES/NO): NO